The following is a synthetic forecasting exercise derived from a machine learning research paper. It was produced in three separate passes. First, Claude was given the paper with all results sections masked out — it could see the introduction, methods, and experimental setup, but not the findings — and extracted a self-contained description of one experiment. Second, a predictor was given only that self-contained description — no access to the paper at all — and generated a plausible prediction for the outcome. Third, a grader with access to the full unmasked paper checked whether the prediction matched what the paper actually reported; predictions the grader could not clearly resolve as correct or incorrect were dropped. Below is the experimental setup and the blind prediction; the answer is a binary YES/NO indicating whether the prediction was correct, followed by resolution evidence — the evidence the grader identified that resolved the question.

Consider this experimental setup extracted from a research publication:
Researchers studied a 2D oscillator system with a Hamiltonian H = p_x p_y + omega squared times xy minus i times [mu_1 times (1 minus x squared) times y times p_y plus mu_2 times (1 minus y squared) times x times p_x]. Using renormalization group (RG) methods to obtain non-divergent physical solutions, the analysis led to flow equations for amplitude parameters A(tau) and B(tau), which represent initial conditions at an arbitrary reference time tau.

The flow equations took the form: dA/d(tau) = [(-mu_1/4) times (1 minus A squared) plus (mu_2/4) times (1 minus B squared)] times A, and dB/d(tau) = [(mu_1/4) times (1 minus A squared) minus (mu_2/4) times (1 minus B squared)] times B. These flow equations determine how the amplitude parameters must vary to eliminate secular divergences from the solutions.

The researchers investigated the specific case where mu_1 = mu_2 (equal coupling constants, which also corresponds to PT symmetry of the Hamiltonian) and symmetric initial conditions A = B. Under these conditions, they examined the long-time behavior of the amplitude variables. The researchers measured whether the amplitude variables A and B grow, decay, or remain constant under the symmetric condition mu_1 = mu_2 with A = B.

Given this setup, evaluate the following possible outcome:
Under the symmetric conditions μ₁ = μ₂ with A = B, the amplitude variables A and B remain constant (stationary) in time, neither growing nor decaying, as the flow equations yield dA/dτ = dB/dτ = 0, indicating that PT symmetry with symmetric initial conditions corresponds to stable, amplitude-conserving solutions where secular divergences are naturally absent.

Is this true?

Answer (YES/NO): YES